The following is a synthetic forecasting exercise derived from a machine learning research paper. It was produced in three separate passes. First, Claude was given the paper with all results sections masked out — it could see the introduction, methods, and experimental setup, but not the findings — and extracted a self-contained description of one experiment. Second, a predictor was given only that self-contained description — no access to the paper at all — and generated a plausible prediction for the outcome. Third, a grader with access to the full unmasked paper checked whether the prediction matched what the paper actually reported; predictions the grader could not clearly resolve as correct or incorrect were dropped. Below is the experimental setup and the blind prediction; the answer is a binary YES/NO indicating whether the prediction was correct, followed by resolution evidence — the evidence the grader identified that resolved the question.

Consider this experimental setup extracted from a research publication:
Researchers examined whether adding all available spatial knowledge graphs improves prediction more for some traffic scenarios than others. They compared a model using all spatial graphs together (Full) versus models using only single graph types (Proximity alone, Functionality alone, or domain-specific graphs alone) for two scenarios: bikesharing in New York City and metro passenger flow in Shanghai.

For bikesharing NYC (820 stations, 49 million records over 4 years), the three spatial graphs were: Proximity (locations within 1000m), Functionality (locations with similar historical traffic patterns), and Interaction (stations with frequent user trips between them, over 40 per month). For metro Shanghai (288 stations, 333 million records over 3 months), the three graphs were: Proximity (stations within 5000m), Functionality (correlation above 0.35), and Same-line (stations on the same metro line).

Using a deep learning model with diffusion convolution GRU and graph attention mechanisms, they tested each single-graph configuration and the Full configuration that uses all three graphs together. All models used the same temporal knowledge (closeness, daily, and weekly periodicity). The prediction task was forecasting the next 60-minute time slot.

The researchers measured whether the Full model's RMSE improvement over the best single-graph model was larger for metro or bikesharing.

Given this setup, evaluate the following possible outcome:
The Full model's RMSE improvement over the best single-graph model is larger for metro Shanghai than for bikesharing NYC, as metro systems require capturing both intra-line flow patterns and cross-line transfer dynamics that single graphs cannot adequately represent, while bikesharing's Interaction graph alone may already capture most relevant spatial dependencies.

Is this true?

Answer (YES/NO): YES